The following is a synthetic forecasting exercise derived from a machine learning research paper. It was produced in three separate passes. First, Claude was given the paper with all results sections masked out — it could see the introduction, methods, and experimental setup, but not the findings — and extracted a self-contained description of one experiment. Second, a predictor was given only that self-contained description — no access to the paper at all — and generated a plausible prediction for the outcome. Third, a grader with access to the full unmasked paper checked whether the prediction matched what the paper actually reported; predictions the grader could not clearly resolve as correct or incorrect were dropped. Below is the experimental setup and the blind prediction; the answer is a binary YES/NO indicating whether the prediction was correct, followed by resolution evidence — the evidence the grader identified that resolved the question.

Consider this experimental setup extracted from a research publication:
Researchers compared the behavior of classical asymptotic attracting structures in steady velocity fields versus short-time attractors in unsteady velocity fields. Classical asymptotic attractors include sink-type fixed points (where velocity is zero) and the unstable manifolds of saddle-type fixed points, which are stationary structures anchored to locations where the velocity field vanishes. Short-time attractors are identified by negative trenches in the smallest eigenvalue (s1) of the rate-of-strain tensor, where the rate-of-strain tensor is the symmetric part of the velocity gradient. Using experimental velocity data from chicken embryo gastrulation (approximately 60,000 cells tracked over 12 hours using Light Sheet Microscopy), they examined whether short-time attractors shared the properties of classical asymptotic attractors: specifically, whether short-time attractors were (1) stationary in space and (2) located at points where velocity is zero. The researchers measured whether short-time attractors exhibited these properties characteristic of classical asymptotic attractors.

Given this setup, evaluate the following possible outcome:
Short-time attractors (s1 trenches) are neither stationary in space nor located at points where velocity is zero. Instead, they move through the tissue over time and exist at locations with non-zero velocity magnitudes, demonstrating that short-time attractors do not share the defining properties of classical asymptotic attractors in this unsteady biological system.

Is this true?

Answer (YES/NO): YES